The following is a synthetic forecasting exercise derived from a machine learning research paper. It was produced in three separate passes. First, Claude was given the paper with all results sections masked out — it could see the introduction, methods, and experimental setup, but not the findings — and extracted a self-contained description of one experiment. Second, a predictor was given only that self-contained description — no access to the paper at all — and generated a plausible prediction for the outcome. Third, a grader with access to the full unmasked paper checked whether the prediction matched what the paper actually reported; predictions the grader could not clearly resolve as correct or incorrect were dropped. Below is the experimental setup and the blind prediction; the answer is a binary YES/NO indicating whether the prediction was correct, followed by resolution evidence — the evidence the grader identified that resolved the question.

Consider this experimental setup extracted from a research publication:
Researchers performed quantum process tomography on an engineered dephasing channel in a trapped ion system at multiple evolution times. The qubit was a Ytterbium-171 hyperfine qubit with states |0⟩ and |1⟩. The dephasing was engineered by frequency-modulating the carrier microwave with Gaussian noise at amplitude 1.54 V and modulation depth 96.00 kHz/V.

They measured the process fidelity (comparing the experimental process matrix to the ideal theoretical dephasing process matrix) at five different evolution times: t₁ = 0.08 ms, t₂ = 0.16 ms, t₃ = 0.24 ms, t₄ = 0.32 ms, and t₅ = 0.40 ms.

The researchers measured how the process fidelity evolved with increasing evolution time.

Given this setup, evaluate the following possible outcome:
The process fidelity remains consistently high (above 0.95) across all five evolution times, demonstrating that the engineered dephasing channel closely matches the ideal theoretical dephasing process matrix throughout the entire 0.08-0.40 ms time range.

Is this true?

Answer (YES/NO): YES